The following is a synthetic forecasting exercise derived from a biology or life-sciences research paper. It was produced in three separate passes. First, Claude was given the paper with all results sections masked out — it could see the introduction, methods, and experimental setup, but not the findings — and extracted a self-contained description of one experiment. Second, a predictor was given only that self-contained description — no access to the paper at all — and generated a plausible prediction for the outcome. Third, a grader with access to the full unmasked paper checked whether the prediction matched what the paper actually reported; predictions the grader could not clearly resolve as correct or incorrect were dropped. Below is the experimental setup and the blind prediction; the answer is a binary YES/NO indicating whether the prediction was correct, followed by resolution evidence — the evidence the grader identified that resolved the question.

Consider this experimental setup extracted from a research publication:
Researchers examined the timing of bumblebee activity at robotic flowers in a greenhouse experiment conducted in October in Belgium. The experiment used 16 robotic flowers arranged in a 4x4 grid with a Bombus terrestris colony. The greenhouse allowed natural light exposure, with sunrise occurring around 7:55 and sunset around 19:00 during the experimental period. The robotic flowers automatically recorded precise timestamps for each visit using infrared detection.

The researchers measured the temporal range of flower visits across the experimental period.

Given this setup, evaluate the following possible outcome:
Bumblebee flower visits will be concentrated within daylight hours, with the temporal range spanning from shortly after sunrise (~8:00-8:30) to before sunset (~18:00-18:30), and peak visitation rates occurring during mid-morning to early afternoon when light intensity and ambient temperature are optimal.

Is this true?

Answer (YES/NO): NO